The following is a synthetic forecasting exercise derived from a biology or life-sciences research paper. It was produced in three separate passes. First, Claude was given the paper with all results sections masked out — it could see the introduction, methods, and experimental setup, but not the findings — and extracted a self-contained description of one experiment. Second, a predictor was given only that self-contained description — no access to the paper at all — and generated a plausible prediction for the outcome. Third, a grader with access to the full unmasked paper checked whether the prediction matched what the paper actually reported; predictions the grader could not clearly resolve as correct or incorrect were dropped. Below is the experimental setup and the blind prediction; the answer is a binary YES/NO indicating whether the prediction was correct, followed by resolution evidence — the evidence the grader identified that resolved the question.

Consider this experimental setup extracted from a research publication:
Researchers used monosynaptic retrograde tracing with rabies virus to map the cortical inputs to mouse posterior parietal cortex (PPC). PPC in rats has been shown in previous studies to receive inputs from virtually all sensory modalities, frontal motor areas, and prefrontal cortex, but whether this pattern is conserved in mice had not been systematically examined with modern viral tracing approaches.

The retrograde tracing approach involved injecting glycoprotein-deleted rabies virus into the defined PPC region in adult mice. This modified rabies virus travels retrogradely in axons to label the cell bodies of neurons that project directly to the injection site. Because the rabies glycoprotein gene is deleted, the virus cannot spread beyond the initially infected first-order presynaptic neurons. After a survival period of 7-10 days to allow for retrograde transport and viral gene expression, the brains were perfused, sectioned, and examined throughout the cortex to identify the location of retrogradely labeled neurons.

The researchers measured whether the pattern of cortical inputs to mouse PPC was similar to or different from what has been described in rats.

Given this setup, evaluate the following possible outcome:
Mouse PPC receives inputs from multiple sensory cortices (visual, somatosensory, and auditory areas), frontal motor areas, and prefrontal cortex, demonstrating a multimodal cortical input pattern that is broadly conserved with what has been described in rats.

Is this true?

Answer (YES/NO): YES